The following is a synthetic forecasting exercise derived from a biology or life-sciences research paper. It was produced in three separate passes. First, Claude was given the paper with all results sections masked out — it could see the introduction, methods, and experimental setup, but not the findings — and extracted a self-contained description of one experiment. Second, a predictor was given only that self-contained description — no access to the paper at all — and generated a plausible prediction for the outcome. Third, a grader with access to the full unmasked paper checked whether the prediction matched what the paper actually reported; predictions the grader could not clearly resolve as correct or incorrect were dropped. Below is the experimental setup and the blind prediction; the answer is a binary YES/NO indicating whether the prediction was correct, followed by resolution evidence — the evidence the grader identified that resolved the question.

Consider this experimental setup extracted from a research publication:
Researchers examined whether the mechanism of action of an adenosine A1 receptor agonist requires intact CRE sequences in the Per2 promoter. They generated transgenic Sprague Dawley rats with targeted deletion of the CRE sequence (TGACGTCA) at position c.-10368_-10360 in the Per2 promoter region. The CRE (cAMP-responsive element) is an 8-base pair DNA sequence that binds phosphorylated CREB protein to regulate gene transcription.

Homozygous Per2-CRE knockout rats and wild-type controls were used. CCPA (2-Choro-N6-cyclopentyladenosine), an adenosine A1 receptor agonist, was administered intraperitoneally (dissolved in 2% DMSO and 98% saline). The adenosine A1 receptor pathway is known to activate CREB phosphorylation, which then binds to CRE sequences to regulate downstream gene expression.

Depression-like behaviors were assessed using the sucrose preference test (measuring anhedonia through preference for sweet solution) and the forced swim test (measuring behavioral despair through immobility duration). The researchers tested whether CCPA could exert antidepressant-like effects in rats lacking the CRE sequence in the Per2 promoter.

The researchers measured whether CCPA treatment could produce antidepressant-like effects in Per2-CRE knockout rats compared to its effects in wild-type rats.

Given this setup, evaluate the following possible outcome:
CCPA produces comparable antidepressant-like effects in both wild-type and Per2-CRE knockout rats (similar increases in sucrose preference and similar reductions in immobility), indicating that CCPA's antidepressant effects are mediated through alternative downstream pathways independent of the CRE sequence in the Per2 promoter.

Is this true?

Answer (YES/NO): NO